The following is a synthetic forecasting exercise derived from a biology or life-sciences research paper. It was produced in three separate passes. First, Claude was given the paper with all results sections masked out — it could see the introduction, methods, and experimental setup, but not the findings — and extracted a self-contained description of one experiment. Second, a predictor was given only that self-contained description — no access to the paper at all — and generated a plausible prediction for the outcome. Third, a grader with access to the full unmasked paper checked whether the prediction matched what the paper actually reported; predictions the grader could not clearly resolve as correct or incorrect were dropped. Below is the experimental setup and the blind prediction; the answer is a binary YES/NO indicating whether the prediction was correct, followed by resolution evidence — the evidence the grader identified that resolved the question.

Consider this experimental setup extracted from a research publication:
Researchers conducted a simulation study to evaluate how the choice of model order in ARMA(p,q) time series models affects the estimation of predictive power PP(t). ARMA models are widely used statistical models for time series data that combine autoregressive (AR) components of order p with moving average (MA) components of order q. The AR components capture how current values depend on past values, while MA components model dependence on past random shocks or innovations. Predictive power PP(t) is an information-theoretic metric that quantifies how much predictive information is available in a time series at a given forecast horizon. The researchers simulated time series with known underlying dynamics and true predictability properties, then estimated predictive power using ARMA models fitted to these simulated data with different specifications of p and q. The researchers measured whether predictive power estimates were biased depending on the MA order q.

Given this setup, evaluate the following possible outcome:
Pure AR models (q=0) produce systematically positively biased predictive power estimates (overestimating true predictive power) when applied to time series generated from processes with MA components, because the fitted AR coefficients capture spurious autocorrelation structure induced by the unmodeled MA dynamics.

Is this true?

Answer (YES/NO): NO